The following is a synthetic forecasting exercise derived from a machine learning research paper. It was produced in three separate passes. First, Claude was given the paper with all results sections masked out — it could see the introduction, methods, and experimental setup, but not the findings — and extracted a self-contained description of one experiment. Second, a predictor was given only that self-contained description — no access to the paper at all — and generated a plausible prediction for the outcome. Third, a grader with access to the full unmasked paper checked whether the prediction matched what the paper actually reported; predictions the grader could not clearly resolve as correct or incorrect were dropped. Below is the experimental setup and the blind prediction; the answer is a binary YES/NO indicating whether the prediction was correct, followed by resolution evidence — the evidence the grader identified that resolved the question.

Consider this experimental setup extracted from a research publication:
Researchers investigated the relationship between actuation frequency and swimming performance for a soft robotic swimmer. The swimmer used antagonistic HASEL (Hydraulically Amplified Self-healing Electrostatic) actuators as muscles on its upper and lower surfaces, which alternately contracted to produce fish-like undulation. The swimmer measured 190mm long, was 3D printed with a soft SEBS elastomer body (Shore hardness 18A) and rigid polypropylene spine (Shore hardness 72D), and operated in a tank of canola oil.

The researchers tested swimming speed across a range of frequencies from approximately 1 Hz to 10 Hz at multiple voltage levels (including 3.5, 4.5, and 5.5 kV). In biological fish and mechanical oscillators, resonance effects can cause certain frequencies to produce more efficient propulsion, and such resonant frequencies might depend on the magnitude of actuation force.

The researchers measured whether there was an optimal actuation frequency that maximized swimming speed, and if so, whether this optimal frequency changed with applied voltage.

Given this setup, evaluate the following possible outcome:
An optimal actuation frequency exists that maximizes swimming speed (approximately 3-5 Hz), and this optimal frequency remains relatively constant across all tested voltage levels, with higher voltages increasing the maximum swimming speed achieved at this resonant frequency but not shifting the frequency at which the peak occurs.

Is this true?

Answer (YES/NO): NO